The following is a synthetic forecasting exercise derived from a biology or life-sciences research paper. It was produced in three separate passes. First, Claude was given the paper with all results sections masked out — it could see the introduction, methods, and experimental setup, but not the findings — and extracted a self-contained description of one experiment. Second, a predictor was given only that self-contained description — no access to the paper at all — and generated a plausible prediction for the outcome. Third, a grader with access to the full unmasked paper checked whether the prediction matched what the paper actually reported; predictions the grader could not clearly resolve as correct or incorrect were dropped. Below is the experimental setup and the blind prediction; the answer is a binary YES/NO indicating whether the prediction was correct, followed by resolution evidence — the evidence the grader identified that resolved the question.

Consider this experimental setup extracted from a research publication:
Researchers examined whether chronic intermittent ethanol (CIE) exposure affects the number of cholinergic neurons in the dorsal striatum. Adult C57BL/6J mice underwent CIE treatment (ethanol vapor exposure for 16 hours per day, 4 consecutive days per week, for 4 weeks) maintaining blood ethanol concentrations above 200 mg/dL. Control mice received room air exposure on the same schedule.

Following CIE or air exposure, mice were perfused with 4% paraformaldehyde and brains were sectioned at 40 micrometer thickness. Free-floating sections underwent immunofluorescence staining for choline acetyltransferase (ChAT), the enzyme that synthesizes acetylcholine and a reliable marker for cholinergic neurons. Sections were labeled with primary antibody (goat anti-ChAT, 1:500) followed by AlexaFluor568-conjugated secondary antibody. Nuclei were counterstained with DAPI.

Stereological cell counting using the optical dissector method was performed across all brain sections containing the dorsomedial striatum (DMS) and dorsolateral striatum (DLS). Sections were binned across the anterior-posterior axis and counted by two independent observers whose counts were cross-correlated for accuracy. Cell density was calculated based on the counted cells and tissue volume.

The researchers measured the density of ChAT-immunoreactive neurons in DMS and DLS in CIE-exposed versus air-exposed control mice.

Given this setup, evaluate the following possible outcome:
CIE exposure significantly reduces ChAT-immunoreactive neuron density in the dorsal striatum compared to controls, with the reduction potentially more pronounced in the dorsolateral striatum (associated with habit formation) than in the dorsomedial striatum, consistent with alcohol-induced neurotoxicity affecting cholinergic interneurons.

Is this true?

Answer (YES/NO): NO